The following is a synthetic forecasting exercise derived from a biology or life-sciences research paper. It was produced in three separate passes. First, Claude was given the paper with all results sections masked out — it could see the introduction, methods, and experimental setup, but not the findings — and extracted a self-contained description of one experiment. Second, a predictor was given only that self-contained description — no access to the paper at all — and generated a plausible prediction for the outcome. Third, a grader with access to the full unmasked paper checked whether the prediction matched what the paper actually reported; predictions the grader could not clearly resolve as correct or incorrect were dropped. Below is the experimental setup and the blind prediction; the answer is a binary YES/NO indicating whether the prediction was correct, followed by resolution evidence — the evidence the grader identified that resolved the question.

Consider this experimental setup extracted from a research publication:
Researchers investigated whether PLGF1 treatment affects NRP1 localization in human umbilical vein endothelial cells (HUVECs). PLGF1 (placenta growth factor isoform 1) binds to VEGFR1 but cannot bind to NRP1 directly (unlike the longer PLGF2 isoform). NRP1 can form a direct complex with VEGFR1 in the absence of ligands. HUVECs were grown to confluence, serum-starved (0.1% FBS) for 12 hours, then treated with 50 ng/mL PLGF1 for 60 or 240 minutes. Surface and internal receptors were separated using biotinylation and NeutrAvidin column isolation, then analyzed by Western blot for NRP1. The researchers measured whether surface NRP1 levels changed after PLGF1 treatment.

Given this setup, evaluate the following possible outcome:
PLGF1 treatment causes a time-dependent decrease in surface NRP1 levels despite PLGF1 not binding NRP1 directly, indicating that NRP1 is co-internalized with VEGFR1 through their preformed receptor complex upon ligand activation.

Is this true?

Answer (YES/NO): NO